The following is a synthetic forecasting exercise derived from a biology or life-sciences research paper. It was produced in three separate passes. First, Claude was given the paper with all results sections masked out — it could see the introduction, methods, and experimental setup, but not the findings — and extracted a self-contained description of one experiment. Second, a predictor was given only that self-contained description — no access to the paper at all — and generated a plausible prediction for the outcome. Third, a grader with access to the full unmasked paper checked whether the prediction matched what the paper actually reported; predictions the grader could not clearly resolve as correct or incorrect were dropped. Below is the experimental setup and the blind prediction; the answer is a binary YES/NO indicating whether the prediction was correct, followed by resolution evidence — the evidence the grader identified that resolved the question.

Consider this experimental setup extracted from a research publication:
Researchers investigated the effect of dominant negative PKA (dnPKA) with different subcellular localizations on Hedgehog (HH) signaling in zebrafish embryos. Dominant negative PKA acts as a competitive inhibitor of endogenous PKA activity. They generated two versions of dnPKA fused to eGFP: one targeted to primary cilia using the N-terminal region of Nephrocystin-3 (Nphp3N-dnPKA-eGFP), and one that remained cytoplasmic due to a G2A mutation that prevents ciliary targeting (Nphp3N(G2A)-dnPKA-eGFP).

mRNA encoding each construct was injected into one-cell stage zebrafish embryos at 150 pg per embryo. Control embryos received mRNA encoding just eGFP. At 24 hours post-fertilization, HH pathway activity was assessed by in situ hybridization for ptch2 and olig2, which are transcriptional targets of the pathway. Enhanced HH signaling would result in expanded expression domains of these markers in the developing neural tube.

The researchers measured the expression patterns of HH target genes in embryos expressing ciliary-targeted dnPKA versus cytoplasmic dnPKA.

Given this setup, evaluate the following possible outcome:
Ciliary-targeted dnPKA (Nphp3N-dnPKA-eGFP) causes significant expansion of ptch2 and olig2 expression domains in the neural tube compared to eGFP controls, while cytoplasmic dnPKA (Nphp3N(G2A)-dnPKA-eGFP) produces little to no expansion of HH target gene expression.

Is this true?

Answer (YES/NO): YES